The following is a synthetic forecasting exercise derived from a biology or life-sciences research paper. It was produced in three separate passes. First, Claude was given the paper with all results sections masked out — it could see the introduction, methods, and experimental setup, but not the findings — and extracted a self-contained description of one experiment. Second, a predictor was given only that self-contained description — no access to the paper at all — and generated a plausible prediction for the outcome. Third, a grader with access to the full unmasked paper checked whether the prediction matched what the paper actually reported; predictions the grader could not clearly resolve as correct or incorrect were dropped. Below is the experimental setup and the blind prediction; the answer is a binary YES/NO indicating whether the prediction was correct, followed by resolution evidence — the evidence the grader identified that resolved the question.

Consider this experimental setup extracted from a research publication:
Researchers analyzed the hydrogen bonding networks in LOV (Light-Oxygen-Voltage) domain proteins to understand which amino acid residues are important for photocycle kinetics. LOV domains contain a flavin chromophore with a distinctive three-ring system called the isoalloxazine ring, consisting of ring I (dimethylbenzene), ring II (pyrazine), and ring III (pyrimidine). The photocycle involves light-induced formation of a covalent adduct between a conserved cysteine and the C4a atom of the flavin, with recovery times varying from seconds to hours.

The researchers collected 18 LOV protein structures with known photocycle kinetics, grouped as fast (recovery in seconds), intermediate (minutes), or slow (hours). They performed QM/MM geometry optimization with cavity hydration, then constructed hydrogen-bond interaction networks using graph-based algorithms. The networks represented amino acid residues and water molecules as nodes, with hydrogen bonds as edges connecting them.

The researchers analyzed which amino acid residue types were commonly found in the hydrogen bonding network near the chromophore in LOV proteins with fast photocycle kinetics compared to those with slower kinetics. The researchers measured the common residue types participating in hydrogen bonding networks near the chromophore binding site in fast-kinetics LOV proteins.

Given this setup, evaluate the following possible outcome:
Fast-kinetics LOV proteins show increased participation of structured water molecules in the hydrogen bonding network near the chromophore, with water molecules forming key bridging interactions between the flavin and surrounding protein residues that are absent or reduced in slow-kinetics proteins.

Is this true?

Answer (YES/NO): YES